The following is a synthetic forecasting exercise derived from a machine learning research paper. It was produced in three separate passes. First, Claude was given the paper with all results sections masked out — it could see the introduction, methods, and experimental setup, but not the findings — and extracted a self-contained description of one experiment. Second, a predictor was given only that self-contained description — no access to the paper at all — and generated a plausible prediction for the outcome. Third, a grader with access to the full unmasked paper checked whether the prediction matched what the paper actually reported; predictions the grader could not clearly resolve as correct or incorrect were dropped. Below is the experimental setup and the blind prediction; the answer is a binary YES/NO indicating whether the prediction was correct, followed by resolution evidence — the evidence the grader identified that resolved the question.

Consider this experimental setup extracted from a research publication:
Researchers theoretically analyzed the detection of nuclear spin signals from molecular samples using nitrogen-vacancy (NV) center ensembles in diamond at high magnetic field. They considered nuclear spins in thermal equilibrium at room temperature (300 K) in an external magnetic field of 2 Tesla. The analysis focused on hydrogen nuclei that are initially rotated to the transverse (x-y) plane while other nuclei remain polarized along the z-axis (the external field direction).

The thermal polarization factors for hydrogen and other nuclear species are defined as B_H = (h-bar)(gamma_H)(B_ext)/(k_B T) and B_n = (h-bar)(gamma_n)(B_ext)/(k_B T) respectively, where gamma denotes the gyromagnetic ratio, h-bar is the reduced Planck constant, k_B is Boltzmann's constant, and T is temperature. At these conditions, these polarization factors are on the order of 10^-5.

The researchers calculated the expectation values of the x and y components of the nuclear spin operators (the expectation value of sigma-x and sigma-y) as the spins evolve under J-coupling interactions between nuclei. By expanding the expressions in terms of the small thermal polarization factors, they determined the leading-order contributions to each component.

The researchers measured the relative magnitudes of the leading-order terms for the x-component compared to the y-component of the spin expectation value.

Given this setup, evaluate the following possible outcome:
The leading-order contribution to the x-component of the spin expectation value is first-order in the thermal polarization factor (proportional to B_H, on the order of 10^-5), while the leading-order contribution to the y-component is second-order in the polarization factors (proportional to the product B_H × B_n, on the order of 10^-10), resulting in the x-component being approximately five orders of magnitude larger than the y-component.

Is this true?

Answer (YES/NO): YES